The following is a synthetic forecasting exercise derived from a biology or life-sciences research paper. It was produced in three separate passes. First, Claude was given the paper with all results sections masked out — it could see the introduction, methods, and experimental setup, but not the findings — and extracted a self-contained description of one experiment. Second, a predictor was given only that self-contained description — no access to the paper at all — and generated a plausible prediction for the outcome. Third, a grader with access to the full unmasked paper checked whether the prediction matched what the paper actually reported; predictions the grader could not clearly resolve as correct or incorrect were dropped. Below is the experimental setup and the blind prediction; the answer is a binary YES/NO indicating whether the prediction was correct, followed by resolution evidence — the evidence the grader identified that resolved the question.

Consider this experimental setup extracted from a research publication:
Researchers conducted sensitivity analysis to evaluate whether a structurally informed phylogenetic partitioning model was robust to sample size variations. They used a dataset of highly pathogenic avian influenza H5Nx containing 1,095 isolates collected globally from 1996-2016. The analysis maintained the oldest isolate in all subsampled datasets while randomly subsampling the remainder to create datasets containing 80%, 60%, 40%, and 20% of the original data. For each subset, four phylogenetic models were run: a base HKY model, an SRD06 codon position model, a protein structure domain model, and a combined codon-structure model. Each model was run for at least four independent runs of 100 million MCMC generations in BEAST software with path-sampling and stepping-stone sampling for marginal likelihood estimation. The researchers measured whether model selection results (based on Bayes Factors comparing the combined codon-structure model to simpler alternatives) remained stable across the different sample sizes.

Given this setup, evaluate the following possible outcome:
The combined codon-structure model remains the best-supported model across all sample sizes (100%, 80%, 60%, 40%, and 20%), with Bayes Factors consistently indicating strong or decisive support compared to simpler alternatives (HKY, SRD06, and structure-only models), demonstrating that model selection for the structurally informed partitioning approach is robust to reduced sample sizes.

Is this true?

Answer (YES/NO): YES